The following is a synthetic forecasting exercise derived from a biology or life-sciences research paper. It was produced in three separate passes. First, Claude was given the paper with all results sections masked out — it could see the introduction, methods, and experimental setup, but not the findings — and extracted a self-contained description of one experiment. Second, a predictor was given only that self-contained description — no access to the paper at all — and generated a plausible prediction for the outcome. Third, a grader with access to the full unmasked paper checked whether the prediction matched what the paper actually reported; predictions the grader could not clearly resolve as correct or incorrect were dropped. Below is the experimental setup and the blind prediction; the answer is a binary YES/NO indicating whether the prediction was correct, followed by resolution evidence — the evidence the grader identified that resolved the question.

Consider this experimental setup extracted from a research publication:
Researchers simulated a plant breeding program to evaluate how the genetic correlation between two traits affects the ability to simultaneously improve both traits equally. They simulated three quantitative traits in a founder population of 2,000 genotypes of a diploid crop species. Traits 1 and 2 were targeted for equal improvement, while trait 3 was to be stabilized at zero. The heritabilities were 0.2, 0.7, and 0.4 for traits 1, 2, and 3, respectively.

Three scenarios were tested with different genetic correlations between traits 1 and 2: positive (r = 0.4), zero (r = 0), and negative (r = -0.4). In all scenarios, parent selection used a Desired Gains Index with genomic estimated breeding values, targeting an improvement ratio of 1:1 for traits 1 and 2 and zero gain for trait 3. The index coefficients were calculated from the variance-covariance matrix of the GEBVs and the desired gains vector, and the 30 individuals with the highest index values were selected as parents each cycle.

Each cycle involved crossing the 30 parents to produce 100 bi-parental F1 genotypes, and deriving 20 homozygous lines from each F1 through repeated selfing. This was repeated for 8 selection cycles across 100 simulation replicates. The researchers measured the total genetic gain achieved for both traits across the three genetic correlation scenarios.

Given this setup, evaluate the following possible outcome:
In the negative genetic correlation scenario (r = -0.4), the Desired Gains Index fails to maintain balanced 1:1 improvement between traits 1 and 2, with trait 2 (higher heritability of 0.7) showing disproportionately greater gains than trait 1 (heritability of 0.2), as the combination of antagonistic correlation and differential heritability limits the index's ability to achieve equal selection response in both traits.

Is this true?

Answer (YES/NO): NO